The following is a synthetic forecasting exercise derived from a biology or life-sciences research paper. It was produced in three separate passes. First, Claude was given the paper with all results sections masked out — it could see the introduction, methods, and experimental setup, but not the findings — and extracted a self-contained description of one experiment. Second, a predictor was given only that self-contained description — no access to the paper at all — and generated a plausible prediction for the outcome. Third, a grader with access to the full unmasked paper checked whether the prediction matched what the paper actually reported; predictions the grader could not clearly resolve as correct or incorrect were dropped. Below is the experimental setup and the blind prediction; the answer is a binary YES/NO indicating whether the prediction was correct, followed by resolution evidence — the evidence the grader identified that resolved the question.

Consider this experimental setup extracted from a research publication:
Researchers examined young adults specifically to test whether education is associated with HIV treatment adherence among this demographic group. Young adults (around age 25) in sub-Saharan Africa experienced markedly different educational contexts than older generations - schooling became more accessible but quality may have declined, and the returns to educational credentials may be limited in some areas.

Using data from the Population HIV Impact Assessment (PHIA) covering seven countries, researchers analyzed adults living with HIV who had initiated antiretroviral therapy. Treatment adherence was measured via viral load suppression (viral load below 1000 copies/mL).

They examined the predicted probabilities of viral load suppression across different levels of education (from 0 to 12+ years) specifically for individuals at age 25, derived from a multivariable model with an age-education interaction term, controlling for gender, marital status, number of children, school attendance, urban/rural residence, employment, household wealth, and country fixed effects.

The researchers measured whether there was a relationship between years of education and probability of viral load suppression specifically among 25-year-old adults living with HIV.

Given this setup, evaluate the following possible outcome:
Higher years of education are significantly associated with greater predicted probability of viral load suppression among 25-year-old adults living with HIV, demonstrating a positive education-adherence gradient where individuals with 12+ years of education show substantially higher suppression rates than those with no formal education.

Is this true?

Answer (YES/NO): NO